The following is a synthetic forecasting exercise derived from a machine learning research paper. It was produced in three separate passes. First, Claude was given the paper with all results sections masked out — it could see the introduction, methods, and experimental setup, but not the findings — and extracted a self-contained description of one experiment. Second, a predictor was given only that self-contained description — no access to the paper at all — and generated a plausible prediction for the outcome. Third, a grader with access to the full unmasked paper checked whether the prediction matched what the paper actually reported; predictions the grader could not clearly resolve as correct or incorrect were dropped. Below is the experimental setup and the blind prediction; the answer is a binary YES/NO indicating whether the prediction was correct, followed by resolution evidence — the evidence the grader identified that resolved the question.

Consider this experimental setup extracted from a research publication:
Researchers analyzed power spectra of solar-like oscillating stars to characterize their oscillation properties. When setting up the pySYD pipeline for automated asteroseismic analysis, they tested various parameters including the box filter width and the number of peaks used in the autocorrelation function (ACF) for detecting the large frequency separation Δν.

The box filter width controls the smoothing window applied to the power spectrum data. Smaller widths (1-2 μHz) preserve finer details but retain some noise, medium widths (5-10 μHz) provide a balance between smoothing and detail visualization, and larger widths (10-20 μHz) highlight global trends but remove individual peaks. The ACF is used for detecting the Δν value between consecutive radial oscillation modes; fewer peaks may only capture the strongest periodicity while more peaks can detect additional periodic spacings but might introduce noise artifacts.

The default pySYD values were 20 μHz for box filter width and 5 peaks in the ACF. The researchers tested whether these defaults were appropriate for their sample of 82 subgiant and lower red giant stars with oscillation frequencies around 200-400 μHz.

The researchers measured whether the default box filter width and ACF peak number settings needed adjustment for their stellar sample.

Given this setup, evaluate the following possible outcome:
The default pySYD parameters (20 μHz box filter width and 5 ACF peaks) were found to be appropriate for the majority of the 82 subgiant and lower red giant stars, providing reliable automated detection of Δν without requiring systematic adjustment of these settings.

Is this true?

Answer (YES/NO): YES